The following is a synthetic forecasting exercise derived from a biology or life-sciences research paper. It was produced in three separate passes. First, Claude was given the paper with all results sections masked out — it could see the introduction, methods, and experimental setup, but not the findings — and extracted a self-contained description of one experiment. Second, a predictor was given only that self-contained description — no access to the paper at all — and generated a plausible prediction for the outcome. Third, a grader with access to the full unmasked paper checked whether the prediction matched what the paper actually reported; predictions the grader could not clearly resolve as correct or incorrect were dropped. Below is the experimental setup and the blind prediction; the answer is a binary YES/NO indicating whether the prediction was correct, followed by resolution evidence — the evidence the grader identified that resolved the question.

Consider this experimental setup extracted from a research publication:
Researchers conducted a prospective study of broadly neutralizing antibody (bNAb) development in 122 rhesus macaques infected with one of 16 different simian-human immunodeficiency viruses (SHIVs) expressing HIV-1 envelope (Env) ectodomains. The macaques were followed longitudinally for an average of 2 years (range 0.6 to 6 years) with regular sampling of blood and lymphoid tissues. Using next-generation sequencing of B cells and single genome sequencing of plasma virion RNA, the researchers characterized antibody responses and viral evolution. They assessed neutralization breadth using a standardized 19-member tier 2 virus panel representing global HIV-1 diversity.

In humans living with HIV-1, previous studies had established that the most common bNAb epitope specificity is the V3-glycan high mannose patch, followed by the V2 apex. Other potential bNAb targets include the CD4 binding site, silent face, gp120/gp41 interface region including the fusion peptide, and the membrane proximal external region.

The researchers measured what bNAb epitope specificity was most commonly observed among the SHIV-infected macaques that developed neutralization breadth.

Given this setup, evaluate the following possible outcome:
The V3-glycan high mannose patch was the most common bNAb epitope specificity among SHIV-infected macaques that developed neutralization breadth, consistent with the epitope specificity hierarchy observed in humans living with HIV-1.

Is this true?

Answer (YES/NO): NO